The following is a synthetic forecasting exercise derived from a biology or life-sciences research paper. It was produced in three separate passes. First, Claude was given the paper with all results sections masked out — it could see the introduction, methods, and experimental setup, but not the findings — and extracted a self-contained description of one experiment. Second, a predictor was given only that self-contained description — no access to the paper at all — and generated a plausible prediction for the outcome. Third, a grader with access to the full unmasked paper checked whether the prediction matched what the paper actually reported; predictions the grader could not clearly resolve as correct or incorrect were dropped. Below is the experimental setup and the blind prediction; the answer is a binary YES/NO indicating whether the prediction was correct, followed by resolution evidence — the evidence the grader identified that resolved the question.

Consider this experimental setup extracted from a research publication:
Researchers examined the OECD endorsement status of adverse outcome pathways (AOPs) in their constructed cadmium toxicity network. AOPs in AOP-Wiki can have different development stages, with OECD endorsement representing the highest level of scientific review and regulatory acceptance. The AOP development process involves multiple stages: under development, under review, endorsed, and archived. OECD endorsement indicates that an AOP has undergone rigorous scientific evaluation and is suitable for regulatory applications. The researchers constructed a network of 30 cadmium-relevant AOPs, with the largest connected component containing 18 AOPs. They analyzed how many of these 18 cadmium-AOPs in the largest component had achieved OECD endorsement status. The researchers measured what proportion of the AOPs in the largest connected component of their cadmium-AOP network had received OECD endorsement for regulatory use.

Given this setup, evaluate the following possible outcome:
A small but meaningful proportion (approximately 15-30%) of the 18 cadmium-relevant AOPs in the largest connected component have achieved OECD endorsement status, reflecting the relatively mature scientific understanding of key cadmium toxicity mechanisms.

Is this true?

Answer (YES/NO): NO